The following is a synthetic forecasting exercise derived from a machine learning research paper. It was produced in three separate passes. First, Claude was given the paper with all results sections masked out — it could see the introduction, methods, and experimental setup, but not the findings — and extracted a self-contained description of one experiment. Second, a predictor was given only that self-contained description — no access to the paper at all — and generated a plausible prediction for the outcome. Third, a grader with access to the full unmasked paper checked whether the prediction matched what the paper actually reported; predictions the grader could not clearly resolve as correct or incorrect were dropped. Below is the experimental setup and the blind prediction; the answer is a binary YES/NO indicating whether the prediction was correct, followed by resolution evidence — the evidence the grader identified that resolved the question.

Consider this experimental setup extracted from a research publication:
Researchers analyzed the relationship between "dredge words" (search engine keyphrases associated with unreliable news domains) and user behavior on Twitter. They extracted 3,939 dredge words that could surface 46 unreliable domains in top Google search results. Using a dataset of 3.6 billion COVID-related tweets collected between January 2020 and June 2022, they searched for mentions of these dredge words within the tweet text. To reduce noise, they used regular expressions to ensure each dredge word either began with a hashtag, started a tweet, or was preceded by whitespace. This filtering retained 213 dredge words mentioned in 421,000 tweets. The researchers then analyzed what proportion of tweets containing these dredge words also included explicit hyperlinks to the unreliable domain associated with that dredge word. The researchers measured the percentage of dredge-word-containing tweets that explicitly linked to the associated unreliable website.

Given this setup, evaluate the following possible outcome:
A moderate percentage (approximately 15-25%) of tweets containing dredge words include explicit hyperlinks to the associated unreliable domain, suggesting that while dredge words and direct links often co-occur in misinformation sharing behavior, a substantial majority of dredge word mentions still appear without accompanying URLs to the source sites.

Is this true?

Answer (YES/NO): NO